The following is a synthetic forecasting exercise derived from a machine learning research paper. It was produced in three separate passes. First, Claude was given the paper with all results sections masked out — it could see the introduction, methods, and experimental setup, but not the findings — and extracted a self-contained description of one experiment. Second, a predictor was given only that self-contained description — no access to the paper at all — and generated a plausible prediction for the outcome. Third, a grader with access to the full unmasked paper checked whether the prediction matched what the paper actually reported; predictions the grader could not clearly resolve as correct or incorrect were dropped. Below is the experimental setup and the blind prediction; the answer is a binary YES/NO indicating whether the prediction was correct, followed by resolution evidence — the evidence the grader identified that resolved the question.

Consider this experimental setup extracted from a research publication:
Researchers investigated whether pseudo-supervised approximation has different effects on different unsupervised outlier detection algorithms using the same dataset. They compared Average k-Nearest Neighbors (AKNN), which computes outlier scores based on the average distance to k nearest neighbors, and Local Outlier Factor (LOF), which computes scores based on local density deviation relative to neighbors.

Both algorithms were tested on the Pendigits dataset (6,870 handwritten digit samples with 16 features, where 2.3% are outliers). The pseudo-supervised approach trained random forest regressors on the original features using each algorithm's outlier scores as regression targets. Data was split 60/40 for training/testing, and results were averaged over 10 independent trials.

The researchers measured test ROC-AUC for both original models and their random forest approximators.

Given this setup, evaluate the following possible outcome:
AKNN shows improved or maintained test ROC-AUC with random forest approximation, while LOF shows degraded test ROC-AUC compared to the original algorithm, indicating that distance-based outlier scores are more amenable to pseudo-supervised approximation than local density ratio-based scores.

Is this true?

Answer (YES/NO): NO